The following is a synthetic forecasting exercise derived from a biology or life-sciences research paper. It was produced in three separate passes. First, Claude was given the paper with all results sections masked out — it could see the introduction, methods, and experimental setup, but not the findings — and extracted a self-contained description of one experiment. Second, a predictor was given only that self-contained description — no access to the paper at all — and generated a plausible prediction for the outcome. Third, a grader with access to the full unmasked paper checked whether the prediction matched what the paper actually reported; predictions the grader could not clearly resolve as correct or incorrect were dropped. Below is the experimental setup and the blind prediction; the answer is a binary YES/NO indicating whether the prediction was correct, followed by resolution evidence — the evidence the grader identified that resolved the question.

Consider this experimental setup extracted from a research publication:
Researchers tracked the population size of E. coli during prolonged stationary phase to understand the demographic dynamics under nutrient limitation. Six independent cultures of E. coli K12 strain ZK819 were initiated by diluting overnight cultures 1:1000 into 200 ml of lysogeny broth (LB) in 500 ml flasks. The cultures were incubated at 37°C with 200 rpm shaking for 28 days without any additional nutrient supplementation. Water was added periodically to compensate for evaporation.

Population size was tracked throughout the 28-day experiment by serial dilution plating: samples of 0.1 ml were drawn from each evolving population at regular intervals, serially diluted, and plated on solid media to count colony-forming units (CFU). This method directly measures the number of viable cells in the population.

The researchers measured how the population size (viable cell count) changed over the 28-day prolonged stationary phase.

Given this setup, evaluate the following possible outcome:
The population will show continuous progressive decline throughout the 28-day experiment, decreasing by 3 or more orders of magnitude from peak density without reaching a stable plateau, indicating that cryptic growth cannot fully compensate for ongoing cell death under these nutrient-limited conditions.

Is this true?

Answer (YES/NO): NO